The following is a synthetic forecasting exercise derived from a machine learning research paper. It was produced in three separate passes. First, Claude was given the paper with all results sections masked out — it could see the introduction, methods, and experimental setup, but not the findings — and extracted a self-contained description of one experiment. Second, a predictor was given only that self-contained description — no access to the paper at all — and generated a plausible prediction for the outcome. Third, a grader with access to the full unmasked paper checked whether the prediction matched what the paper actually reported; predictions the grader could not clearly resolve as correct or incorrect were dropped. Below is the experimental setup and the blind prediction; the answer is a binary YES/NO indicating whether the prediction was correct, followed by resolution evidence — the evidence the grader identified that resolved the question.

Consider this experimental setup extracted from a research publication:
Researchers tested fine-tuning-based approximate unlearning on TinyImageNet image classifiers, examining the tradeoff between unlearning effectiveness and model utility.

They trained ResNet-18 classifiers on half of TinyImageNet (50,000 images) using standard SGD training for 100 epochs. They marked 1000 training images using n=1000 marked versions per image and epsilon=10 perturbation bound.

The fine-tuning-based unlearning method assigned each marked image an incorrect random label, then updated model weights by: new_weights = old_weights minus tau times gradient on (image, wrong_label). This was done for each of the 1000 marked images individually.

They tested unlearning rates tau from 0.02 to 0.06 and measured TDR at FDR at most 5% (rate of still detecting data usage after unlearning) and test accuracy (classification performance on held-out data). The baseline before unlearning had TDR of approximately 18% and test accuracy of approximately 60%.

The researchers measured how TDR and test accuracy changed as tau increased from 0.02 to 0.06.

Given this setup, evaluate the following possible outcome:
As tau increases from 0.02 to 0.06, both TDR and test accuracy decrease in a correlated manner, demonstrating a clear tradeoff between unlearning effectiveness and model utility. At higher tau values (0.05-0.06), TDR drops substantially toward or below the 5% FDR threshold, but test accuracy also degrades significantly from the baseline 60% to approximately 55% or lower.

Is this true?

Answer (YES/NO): YES